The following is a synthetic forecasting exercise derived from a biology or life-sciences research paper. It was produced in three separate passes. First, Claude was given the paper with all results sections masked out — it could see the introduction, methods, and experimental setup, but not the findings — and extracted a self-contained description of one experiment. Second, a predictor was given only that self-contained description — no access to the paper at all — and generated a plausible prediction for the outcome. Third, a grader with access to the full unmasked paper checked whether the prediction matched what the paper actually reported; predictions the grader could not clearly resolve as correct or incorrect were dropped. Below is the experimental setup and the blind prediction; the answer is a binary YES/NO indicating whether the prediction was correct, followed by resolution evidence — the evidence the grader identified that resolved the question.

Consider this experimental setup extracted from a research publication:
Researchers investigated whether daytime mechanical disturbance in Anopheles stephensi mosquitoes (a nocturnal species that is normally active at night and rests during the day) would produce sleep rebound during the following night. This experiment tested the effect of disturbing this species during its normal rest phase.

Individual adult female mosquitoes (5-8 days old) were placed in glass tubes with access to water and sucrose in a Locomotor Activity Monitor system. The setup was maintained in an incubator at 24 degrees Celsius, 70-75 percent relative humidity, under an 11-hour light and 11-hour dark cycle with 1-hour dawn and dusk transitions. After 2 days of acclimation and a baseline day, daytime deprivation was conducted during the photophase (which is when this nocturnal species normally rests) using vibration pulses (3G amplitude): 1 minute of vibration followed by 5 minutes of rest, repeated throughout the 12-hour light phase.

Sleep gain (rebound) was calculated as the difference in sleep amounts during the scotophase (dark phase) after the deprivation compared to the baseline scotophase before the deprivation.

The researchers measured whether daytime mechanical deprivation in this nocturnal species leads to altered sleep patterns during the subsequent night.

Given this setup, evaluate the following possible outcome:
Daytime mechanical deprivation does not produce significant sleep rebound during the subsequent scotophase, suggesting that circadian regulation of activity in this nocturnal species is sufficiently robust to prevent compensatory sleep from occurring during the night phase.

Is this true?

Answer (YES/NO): NO